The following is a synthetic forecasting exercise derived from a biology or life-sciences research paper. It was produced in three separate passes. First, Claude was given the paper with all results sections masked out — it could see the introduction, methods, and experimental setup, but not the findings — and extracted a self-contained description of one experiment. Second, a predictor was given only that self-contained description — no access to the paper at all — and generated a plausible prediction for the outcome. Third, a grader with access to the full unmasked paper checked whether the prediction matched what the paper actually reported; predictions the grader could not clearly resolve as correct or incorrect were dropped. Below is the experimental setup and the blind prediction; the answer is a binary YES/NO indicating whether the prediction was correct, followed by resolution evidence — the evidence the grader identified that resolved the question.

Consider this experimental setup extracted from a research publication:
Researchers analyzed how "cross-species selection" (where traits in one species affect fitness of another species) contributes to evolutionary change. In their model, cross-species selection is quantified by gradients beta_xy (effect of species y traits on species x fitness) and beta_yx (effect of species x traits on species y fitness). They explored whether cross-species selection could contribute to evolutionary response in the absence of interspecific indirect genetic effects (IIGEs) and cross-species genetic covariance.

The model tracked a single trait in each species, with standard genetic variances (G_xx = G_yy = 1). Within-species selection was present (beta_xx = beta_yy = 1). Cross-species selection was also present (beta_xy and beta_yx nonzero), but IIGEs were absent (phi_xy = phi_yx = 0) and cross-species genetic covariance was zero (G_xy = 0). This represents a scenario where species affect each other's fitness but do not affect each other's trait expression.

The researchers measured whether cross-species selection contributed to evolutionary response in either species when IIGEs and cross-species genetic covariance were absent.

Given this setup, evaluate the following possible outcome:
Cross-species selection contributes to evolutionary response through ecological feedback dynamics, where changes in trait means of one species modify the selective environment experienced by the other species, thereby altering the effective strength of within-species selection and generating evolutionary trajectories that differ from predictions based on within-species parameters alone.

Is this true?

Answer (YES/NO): NO